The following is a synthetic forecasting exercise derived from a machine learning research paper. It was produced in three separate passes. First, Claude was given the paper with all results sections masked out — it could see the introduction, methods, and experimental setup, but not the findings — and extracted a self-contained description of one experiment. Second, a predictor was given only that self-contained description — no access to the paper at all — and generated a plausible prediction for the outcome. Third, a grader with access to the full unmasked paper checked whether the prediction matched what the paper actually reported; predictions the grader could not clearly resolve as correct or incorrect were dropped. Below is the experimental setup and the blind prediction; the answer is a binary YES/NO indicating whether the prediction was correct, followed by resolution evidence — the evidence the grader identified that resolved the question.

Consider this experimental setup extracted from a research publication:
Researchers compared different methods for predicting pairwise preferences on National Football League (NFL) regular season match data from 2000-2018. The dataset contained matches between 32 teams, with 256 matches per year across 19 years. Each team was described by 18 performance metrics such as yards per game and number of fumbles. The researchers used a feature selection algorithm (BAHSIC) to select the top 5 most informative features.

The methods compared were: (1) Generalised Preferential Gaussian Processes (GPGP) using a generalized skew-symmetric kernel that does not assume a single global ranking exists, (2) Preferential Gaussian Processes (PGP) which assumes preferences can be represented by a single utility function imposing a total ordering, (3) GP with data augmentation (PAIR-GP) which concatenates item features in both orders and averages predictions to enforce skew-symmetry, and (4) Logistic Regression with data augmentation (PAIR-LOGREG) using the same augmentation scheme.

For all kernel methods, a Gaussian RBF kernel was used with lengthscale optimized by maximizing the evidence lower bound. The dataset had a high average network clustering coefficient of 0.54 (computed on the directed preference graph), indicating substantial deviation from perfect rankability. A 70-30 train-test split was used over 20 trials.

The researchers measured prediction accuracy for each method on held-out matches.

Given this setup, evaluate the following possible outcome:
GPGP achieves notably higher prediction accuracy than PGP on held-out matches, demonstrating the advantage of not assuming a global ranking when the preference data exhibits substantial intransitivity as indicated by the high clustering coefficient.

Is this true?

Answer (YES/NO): YES